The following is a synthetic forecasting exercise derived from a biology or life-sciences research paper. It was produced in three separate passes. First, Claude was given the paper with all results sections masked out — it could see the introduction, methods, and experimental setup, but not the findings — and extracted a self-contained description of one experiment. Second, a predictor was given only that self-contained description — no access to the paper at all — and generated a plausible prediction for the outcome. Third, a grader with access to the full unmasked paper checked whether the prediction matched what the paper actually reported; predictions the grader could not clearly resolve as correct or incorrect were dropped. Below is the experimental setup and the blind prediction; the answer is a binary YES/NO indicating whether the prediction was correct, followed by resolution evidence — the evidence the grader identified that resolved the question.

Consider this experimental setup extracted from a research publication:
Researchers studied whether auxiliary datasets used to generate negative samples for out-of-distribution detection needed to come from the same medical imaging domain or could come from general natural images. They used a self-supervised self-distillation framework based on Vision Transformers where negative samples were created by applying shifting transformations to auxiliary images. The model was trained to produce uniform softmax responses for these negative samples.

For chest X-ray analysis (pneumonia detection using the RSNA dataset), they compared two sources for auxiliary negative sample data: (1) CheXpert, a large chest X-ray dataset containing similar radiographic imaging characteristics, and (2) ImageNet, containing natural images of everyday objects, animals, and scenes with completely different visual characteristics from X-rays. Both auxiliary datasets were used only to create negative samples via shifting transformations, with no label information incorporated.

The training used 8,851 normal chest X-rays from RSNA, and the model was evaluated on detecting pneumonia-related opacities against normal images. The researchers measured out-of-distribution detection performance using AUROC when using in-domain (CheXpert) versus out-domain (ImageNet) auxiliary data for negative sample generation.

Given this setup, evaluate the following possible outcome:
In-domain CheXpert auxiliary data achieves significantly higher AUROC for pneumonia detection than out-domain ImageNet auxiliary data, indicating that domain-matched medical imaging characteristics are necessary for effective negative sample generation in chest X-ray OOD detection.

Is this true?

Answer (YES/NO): YES